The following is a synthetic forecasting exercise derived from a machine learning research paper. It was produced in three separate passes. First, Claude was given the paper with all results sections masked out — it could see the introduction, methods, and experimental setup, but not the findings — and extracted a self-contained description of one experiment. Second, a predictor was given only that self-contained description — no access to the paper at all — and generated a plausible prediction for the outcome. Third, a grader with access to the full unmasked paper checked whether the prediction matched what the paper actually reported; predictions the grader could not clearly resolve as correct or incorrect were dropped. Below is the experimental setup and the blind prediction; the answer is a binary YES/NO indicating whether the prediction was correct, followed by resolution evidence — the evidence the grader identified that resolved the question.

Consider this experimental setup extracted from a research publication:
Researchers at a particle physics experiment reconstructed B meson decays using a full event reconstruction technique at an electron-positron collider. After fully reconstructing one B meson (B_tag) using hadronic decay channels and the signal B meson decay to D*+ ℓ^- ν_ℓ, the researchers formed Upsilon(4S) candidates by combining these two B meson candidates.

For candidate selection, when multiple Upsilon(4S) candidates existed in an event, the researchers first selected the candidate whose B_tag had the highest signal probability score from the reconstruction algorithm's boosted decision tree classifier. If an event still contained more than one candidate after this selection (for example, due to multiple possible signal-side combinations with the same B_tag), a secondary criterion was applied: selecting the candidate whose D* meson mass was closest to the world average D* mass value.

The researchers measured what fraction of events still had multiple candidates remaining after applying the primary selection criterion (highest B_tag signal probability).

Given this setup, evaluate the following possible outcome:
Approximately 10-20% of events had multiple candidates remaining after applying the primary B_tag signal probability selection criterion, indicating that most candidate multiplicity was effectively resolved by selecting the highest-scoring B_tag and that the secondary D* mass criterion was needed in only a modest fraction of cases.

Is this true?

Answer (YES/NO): NO